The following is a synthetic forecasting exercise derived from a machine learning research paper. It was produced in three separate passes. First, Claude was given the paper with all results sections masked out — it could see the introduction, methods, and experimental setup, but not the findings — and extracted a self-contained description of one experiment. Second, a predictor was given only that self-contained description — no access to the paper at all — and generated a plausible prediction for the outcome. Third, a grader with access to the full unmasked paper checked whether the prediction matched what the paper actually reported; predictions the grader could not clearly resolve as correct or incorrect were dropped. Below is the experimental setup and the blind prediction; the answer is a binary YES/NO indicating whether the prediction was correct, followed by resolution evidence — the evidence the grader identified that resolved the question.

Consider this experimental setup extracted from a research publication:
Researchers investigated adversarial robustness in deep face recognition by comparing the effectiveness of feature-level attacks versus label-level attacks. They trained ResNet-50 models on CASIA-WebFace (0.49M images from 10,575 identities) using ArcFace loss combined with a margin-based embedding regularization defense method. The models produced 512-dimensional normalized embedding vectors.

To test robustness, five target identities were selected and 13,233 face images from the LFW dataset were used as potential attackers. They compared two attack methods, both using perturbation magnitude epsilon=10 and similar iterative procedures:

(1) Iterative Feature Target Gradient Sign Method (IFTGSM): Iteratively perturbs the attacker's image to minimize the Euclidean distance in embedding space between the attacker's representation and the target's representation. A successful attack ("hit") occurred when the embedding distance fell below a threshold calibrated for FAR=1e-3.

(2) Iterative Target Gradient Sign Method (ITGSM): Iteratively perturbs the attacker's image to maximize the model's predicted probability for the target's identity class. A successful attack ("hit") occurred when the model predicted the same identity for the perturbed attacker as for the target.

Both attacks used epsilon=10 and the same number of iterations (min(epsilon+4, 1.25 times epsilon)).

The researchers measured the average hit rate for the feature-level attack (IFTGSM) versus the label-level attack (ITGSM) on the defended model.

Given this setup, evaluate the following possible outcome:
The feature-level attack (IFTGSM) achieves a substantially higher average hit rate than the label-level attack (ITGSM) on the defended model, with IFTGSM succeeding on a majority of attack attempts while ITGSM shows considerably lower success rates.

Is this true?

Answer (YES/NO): NO